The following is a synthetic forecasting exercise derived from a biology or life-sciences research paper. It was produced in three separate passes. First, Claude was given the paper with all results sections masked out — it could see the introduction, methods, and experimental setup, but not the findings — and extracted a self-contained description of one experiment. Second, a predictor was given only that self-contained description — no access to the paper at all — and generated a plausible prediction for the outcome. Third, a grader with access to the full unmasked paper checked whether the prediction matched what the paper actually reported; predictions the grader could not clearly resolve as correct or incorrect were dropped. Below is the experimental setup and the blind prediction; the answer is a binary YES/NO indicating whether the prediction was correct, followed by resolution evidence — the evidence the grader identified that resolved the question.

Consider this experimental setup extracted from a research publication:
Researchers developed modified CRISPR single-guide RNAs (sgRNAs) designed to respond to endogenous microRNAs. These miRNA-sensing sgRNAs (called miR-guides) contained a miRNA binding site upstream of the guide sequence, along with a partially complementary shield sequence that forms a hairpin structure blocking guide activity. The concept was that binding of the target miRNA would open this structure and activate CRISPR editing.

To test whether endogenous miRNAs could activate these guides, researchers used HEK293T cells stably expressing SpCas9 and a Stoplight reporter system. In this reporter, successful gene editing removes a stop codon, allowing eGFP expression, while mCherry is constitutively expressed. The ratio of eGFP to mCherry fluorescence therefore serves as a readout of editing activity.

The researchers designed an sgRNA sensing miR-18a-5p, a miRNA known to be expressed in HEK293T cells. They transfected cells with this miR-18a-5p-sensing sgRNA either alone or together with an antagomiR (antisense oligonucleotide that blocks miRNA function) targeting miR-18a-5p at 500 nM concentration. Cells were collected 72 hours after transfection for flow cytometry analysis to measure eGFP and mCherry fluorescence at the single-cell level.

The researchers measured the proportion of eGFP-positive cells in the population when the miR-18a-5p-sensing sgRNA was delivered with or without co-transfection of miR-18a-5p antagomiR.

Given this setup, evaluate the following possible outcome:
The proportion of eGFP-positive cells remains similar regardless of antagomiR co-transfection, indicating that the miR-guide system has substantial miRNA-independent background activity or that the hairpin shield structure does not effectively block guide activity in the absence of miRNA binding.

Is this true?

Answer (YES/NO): NO